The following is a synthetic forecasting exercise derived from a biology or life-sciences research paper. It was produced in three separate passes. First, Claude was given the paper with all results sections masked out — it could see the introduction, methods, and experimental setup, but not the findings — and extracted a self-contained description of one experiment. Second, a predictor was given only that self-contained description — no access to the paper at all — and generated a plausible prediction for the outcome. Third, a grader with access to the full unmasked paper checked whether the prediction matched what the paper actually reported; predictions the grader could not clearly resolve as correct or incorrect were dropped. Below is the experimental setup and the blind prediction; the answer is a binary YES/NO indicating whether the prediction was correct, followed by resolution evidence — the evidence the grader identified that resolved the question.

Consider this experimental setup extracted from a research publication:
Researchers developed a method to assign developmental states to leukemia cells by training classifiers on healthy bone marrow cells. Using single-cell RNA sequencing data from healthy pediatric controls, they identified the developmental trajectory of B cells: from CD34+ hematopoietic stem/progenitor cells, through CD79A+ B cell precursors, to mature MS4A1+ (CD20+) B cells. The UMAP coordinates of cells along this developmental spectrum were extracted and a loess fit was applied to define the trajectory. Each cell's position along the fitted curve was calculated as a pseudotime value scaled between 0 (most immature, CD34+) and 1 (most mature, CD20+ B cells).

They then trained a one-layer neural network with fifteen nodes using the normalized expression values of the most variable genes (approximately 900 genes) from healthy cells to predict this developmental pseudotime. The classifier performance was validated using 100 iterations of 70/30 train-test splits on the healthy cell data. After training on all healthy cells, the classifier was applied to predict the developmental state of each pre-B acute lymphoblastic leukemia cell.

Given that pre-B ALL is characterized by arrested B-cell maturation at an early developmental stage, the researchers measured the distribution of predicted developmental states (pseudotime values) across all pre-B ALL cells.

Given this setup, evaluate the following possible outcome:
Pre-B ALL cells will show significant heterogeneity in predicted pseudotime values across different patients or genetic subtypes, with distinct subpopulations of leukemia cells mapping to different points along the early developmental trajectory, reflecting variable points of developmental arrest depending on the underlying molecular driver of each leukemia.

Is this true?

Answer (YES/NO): NO